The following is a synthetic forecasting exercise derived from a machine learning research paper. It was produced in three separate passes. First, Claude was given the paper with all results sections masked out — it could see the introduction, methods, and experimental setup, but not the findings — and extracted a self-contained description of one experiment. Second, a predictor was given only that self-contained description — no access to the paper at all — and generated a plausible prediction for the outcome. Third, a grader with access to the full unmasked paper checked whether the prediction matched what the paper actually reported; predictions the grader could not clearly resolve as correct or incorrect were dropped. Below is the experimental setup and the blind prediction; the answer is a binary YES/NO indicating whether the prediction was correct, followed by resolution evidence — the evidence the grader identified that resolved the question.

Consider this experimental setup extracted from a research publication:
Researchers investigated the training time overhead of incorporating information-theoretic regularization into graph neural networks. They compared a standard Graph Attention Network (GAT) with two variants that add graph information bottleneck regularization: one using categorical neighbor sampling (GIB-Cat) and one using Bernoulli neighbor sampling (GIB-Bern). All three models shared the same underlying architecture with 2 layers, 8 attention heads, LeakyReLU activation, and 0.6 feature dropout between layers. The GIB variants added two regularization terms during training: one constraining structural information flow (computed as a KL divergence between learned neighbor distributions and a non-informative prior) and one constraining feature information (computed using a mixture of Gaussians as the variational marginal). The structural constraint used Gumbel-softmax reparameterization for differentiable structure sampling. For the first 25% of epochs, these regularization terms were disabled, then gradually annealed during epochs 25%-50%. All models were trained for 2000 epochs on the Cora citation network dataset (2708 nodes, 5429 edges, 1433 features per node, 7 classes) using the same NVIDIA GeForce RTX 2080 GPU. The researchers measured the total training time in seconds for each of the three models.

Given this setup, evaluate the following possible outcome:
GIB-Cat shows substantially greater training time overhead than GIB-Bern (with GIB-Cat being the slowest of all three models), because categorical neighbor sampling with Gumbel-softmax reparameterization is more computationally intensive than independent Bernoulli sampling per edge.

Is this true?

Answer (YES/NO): NO